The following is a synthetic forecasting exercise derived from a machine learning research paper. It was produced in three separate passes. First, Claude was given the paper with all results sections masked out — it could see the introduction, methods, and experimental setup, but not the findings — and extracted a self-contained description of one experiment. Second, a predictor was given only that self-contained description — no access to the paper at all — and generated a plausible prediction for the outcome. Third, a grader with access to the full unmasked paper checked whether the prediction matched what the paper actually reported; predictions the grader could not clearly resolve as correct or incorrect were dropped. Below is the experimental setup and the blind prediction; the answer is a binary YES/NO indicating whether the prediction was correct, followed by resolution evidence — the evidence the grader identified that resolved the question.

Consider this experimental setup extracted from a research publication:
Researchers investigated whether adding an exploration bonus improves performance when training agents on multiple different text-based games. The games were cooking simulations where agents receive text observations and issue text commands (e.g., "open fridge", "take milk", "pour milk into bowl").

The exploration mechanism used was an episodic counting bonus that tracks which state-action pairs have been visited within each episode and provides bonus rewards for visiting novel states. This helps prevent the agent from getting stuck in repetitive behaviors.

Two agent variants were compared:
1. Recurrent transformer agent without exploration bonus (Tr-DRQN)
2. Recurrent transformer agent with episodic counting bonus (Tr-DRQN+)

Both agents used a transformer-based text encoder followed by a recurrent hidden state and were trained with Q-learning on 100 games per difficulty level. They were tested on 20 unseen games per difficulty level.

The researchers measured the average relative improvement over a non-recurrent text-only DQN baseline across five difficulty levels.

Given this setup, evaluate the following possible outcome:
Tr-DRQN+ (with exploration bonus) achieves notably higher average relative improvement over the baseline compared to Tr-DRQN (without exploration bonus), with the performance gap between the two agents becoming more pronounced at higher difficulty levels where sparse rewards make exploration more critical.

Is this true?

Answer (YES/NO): NO